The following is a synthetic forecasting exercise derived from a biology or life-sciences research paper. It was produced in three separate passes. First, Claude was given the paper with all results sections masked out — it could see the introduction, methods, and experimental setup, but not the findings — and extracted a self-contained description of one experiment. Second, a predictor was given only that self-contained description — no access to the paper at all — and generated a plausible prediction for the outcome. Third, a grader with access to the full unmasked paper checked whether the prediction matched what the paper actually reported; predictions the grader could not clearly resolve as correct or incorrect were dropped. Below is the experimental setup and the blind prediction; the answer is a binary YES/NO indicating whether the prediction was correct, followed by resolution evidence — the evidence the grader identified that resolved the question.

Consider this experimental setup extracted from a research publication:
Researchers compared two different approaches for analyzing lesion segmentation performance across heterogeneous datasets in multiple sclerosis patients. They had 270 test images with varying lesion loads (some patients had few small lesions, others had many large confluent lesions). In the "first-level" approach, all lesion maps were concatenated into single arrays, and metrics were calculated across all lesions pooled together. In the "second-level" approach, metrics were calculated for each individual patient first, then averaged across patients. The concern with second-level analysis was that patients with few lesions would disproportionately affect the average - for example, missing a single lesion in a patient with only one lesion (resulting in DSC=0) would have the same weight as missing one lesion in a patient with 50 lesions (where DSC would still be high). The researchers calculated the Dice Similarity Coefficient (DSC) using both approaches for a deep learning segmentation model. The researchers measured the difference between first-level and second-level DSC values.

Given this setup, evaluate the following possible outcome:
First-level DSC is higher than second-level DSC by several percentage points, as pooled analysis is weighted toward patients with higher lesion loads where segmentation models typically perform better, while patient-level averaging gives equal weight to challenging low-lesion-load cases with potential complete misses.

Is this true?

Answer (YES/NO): YES